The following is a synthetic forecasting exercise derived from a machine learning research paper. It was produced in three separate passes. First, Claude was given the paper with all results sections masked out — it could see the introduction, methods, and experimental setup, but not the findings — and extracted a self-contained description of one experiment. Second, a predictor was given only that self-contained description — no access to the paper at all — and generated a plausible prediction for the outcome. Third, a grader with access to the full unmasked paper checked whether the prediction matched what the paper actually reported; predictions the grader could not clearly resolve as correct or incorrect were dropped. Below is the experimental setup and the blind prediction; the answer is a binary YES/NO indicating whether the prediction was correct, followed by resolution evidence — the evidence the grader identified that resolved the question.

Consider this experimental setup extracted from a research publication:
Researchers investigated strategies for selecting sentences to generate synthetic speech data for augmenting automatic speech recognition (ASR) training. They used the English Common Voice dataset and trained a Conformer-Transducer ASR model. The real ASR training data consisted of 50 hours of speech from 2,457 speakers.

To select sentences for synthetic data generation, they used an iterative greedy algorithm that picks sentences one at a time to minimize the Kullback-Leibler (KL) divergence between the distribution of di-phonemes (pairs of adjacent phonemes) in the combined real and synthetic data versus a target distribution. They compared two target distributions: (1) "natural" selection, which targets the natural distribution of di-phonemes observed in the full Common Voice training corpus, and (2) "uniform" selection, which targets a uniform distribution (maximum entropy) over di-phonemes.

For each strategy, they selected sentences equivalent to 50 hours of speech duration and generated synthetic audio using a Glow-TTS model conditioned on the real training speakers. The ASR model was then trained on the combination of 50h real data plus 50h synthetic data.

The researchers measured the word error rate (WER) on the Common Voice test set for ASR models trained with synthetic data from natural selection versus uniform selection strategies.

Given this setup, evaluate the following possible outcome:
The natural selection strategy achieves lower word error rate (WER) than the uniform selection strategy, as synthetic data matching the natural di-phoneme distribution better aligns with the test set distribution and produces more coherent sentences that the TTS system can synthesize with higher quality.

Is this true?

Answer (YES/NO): YES